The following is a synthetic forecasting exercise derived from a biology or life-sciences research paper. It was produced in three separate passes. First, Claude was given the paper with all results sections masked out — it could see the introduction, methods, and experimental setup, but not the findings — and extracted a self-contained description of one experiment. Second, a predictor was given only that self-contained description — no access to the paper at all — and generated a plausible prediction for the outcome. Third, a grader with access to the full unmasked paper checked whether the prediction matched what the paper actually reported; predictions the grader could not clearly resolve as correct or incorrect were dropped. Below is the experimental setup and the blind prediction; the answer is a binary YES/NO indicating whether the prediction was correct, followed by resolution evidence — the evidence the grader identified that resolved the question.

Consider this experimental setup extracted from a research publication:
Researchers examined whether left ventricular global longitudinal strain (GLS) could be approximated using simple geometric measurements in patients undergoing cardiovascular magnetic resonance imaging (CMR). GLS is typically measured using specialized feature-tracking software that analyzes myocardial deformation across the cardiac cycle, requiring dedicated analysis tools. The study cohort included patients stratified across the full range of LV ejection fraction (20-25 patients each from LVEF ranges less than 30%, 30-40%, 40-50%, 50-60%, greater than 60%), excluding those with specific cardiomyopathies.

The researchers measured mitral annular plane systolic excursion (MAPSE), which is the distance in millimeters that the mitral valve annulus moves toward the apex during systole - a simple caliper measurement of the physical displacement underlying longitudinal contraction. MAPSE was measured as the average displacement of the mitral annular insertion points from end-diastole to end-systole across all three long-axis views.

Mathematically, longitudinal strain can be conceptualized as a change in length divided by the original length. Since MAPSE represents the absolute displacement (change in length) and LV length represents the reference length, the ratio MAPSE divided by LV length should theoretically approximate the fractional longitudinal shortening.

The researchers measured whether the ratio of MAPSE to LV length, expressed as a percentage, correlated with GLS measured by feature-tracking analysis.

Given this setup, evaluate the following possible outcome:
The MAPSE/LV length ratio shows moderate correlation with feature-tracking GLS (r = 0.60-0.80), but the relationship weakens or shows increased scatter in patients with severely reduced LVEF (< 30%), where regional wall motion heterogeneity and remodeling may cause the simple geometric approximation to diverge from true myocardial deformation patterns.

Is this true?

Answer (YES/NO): NO